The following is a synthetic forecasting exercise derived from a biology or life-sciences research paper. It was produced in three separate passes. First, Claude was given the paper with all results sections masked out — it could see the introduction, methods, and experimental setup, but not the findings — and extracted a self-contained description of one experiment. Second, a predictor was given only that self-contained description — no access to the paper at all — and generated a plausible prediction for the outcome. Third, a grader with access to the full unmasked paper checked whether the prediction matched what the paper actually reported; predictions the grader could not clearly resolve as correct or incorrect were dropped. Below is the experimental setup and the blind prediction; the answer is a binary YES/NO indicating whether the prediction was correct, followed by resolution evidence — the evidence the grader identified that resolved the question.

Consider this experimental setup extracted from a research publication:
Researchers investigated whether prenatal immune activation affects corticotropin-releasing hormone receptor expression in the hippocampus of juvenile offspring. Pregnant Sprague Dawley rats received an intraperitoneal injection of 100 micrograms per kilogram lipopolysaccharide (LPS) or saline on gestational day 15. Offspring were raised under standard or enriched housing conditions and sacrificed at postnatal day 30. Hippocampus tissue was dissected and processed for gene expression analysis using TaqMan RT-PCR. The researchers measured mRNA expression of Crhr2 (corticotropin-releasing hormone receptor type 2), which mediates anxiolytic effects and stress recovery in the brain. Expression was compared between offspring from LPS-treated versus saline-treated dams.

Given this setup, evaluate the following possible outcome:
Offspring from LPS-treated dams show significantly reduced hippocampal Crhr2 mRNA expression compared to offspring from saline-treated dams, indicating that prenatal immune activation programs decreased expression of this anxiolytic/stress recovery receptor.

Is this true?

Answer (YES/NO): YES